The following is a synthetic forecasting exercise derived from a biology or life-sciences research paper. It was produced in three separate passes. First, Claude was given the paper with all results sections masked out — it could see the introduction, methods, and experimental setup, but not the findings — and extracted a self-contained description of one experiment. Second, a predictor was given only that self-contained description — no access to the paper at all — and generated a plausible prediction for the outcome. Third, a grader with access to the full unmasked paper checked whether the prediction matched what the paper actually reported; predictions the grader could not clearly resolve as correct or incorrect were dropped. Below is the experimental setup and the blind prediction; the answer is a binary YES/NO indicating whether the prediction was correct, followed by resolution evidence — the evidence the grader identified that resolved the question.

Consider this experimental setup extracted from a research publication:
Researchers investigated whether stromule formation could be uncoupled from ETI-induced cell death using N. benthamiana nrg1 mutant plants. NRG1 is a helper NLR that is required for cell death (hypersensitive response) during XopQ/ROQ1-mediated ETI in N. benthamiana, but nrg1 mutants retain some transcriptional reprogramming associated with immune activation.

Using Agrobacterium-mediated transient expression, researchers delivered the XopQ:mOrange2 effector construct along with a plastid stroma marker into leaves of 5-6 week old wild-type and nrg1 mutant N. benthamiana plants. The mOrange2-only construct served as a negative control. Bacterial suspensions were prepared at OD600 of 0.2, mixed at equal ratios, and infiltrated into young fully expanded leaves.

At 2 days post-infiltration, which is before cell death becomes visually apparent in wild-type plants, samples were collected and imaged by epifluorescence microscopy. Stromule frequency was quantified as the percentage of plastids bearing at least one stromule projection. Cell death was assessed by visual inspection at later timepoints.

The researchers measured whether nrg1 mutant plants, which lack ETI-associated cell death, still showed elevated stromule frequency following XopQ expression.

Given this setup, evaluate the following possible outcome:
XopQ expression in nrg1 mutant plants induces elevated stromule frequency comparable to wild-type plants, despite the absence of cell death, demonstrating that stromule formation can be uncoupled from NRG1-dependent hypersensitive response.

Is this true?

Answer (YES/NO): NO